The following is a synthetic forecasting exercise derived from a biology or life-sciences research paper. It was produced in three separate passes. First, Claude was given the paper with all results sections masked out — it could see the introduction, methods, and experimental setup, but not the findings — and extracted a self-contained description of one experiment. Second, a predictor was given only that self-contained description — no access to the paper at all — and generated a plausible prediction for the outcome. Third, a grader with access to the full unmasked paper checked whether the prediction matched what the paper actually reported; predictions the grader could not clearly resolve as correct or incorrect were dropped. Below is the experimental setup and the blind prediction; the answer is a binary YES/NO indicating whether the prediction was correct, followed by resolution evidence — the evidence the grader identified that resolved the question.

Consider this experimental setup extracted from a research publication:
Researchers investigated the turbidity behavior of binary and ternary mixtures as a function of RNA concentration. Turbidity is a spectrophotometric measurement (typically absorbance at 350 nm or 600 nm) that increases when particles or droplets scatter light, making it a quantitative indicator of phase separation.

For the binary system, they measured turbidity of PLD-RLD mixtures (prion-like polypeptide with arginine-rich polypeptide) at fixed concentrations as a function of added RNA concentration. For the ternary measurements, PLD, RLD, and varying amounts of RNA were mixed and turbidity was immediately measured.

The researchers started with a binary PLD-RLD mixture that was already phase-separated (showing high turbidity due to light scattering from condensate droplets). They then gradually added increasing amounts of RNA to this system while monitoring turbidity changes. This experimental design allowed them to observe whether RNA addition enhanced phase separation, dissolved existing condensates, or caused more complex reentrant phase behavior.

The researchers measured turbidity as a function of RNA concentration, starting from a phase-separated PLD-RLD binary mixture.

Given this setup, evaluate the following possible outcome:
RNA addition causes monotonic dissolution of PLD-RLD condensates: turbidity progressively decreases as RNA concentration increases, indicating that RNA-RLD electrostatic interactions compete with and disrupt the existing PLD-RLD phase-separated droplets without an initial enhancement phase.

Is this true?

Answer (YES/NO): NO